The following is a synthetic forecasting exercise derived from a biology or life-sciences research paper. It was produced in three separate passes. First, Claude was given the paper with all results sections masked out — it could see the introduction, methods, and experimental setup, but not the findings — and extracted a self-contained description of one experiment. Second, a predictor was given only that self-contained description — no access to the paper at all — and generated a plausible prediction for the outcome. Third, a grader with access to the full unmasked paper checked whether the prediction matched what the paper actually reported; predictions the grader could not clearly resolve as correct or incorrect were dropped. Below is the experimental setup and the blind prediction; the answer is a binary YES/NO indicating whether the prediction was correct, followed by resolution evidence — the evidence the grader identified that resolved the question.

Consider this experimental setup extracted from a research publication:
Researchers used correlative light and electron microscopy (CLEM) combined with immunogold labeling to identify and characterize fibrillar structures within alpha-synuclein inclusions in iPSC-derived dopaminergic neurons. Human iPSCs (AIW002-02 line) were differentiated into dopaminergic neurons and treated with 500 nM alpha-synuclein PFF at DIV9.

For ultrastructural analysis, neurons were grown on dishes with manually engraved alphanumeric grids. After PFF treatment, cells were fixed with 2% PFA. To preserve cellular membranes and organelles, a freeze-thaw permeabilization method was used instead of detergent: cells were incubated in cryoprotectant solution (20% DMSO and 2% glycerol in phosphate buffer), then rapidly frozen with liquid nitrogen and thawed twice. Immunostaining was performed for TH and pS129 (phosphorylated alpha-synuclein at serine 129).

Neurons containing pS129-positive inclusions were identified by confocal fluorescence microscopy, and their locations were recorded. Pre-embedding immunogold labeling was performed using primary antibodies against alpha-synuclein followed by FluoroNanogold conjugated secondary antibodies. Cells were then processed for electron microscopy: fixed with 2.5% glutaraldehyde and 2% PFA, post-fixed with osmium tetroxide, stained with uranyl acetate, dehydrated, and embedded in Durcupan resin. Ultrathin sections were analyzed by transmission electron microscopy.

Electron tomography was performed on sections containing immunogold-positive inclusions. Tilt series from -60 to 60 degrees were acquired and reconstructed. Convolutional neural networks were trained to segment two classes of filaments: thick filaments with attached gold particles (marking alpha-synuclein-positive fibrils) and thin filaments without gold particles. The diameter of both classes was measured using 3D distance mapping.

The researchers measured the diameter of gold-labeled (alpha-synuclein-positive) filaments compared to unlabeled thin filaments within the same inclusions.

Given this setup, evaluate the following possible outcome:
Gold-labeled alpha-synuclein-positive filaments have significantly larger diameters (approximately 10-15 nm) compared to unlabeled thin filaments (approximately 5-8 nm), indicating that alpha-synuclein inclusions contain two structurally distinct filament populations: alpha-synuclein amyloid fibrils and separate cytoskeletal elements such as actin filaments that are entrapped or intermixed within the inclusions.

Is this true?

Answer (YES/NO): NO